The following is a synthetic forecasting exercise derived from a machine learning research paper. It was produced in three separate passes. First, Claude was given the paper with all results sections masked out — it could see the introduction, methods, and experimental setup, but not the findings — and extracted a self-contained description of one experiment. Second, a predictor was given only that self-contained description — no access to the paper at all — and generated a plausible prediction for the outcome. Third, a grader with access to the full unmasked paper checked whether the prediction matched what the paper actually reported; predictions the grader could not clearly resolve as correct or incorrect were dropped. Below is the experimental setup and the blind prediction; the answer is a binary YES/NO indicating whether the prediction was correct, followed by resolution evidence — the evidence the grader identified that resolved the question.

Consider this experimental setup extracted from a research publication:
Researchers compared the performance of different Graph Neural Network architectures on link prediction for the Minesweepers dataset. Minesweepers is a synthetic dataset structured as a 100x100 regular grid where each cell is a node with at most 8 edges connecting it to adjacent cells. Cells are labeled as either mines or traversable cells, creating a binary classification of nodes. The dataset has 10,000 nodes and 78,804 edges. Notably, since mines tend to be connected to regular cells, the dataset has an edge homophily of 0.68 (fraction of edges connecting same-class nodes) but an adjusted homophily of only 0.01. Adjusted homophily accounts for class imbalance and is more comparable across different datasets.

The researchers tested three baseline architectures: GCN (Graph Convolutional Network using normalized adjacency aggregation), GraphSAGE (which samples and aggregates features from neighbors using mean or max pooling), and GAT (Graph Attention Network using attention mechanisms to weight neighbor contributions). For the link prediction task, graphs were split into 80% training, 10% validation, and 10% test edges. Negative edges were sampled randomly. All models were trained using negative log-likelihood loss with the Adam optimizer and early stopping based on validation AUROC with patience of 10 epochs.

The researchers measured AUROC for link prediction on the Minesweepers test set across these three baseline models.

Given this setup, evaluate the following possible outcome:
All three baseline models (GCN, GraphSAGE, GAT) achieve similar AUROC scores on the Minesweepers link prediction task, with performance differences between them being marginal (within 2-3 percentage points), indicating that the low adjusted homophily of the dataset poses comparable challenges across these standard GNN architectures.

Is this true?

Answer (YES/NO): NO